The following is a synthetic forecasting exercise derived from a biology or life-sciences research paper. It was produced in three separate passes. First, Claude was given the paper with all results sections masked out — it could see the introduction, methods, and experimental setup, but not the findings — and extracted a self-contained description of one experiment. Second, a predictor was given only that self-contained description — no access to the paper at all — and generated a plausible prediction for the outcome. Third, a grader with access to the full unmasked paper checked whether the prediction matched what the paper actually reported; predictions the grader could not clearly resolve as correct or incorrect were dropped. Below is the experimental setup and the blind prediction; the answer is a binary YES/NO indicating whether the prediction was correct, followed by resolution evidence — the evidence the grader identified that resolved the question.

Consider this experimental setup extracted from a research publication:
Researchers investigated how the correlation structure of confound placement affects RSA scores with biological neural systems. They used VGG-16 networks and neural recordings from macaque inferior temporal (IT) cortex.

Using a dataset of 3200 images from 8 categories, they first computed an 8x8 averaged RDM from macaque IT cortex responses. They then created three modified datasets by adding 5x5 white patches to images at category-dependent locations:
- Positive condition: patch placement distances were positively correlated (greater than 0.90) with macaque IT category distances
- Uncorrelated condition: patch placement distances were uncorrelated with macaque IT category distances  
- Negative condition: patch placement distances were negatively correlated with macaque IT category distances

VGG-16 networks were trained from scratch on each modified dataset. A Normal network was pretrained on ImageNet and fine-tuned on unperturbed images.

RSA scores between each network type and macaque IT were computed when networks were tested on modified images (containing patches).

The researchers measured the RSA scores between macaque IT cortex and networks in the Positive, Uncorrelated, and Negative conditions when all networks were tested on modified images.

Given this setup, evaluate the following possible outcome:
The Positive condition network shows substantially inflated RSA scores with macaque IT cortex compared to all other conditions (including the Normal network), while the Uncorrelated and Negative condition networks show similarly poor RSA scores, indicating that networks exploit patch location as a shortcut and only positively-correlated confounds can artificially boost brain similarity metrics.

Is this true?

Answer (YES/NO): NO